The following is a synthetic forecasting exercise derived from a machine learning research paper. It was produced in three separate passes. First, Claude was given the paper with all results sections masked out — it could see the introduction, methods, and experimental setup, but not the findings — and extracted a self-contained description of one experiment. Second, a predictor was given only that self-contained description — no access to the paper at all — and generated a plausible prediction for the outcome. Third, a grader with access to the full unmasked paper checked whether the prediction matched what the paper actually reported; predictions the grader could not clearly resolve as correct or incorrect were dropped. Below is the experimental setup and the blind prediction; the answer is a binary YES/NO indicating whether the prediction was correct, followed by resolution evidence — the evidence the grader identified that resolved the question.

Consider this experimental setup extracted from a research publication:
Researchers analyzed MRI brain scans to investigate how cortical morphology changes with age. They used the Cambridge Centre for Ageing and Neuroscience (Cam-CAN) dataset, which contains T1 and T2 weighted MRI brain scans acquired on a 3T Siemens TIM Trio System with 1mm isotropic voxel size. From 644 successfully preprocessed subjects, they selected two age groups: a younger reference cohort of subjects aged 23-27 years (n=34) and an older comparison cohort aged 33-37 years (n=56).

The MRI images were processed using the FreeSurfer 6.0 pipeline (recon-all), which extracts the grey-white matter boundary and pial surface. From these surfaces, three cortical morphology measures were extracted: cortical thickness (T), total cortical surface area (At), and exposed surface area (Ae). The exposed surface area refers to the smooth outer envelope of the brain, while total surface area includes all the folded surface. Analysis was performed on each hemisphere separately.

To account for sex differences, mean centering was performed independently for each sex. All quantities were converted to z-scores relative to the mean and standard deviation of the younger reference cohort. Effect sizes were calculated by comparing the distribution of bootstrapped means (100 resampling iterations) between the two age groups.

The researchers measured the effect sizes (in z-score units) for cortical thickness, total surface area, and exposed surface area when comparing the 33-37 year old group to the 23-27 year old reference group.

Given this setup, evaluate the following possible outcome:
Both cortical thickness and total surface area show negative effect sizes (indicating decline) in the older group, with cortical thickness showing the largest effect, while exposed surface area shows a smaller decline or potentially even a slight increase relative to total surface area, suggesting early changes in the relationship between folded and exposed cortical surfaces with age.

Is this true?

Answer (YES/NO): NO